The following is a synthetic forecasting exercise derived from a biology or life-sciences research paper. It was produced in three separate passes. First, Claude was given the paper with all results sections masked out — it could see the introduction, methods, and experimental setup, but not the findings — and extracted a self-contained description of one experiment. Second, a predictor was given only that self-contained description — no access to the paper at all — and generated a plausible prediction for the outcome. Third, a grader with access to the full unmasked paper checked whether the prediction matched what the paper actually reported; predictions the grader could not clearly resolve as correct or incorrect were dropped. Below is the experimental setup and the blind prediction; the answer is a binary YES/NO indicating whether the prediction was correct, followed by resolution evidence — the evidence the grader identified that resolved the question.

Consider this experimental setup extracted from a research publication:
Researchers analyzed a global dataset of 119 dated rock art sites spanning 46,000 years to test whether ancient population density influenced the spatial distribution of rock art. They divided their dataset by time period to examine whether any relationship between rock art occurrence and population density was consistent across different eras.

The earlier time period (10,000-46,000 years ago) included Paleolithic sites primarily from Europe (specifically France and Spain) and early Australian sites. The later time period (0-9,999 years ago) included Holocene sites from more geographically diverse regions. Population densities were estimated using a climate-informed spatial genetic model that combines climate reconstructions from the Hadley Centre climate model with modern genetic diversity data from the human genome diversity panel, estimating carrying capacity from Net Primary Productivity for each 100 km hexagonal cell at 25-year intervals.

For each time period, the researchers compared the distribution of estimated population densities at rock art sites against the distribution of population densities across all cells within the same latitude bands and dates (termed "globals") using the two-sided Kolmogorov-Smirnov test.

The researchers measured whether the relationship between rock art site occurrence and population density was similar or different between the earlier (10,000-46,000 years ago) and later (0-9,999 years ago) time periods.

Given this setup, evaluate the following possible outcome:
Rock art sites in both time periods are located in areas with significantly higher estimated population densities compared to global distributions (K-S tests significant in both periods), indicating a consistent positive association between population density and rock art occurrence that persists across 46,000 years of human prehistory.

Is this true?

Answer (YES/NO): YES